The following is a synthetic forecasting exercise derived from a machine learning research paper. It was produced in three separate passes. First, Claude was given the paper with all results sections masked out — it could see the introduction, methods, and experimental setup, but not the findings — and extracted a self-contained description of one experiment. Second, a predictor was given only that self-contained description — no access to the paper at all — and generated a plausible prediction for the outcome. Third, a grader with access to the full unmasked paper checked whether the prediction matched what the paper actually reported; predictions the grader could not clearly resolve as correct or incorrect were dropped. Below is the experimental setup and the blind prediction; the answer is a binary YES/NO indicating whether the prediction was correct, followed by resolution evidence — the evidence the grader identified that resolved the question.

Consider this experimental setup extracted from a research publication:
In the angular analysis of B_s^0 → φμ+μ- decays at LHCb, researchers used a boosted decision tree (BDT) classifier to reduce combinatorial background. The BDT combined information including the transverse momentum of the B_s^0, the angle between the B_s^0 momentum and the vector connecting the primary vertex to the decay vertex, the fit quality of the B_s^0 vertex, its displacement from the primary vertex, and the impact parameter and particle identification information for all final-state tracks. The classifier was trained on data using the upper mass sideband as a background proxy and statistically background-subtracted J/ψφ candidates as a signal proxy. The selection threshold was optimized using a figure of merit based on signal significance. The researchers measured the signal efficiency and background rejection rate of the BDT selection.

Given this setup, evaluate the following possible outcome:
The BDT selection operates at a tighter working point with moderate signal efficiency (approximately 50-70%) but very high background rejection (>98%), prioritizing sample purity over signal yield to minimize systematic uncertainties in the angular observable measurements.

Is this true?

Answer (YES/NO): NO